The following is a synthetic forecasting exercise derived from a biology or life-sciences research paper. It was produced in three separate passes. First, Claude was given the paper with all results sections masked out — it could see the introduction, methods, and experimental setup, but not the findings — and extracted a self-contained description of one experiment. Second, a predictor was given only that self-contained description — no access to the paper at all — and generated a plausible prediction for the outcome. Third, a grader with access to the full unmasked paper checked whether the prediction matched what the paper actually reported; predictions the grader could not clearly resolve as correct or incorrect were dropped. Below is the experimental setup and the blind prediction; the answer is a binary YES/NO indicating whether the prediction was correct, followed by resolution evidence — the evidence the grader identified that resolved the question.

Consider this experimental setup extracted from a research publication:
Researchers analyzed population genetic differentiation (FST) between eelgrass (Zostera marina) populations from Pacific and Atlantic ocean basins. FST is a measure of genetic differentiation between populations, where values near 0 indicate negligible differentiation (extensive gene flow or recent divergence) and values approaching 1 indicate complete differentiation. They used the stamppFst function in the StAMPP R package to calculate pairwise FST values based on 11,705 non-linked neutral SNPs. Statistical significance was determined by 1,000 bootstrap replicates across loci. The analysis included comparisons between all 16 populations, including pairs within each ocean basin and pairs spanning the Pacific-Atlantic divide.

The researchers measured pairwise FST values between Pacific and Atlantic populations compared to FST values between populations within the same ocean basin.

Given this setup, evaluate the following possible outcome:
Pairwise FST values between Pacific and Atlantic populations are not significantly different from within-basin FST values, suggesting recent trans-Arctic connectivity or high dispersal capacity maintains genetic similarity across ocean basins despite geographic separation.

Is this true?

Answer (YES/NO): NO